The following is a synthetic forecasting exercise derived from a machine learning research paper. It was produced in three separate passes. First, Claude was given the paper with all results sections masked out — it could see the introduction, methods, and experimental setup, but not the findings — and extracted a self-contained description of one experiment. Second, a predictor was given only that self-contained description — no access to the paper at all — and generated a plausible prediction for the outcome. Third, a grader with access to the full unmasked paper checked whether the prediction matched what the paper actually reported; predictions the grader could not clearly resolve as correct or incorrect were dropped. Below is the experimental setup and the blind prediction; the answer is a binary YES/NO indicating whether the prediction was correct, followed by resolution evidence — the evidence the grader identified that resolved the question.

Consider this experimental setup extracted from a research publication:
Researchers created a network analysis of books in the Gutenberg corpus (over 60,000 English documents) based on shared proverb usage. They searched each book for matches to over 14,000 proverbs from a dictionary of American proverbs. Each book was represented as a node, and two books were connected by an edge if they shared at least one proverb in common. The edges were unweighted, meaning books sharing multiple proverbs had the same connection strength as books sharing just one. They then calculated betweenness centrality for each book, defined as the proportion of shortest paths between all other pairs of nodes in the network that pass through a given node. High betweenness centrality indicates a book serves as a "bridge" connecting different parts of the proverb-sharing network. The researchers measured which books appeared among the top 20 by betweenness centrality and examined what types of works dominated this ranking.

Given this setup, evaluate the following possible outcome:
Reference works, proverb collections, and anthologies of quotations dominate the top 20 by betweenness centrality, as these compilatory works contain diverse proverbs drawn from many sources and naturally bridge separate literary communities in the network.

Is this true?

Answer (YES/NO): YES